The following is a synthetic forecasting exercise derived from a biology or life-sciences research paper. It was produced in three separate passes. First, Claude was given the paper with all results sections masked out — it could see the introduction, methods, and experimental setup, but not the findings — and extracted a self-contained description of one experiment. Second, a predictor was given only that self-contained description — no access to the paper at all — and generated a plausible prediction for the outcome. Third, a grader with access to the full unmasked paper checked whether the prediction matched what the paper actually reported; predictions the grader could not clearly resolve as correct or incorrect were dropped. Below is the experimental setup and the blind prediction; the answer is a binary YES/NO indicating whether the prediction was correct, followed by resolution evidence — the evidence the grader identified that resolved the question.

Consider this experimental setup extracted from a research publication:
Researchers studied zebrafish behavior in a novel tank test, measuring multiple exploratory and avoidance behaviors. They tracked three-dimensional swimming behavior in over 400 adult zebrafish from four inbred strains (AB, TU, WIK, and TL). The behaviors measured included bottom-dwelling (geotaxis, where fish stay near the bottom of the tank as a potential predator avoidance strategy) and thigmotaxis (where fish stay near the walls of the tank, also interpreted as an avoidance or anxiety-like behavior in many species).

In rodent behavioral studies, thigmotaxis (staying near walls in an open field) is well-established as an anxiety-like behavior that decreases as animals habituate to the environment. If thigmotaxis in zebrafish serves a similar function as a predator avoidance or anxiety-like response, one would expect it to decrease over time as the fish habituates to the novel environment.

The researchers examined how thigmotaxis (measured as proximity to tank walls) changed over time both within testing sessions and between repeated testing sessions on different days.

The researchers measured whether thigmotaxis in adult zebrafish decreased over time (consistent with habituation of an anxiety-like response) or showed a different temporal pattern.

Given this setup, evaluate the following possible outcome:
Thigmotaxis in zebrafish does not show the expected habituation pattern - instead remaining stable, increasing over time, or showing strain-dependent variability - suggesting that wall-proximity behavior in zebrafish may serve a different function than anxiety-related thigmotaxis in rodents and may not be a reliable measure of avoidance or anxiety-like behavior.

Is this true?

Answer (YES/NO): YES